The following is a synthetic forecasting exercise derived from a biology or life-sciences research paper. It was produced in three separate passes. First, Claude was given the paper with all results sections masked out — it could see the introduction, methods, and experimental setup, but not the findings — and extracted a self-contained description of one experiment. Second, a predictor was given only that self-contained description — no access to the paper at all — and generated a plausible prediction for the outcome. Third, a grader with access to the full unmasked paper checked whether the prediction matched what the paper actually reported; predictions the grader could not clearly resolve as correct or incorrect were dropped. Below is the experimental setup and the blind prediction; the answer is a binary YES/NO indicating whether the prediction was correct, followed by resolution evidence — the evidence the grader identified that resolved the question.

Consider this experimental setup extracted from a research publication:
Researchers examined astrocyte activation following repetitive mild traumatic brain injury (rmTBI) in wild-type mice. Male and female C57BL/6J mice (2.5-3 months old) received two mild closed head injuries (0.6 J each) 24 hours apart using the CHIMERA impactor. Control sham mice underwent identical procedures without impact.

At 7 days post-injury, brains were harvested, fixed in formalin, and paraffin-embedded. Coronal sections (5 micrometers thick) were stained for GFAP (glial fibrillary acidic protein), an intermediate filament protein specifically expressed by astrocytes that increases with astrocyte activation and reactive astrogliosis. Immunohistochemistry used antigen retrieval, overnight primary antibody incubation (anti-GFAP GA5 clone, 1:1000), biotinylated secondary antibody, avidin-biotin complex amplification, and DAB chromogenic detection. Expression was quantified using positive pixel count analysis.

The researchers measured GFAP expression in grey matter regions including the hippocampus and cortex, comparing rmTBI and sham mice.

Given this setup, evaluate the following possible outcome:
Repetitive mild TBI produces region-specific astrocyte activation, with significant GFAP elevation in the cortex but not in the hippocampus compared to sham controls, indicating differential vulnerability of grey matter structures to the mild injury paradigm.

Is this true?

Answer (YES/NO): NO